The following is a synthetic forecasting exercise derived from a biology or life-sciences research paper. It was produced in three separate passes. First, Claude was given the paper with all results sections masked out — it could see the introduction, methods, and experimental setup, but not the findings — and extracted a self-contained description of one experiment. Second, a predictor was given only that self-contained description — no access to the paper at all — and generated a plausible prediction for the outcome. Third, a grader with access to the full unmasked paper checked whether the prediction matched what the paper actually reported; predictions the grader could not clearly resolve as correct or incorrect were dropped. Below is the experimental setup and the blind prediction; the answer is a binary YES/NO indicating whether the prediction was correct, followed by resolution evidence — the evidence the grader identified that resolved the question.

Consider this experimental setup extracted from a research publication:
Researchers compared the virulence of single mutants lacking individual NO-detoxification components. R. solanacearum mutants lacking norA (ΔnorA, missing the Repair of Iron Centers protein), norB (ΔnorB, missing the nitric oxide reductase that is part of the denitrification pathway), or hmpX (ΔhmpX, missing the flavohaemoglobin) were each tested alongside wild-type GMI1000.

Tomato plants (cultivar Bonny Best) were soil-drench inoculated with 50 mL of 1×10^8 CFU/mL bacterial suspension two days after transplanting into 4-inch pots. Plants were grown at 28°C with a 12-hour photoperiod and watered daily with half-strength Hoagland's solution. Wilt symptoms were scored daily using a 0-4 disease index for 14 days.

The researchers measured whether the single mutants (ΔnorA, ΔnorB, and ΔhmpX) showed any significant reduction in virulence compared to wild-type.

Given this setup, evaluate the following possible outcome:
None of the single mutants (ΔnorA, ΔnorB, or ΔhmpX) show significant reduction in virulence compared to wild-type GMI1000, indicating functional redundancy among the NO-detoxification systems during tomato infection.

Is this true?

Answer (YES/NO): NO